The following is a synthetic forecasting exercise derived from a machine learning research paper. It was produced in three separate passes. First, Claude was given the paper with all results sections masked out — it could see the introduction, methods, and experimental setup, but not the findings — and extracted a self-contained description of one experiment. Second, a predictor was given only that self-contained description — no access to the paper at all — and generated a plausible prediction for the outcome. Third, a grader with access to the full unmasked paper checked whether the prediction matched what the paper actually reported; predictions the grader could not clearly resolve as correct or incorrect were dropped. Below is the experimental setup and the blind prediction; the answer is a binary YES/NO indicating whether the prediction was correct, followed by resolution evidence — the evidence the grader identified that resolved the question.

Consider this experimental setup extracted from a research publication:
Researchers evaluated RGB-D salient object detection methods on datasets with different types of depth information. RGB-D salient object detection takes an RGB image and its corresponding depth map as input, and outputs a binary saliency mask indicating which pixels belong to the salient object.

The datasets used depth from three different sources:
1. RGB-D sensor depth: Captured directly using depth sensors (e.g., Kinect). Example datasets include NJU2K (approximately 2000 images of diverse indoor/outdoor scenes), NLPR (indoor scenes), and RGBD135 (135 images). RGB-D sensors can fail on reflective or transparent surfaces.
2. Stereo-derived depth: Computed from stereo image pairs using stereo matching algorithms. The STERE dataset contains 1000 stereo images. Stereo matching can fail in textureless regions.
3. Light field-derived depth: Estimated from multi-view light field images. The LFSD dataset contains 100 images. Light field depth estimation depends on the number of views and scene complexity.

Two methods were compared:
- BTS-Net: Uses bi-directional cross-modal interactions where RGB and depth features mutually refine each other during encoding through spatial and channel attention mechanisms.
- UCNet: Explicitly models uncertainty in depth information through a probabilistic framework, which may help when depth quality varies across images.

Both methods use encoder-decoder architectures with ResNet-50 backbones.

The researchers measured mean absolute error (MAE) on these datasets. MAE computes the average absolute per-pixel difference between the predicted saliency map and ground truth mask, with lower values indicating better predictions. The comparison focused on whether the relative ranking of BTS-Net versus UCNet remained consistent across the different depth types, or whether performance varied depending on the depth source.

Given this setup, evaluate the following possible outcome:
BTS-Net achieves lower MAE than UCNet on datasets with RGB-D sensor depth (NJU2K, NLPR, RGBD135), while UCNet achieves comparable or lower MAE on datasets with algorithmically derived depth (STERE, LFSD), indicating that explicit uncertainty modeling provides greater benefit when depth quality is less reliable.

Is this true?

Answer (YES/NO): NO